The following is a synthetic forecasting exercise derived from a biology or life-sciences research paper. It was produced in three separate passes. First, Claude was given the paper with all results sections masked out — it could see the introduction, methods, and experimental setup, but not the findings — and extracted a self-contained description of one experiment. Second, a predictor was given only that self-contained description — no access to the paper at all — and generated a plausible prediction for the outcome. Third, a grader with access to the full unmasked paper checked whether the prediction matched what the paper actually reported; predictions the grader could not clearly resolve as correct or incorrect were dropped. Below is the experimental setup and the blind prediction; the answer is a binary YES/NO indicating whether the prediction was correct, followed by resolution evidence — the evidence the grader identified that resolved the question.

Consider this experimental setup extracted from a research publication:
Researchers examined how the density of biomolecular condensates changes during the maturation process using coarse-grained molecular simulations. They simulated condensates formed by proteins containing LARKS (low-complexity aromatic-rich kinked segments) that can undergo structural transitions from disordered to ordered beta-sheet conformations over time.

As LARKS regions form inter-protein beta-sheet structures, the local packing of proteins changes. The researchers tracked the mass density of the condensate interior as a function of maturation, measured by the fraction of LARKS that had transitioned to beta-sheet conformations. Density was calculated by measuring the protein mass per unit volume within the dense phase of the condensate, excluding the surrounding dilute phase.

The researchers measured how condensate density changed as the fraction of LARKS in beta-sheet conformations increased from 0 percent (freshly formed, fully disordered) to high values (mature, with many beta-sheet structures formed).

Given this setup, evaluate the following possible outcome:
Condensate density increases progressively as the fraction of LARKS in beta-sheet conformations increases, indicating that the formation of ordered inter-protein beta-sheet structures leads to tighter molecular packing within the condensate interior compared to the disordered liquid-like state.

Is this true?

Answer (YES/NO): YES